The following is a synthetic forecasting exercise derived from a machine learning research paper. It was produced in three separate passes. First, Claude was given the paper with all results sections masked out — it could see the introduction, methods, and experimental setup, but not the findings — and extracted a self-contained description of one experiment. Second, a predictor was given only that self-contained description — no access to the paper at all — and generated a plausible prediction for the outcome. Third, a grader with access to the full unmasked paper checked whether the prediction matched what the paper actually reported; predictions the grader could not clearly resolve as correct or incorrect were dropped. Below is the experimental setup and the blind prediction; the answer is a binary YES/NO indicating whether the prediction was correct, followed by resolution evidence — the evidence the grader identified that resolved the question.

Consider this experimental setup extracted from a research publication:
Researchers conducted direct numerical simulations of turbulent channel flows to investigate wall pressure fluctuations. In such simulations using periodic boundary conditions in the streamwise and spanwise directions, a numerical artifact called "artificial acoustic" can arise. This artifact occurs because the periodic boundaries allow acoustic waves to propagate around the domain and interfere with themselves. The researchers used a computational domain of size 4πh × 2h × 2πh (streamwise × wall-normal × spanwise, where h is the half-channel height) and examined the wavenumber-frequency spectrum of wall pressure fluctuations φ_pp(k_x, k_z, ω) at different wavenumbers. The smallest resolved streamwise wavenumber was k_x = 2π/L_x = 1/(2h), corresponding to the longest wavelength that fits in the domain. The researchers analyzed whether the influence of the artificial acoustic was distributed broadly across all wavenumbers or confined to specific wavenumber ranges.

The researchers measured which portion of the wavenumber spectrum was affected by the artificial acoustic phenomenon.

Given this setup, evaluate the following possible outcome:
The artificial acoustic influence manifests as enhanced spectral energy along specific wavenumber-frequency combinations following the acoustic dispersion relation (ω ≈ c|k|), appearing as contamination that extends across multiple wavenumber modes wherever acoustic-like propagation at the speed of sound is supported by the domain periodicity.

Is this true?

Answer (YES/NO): NO